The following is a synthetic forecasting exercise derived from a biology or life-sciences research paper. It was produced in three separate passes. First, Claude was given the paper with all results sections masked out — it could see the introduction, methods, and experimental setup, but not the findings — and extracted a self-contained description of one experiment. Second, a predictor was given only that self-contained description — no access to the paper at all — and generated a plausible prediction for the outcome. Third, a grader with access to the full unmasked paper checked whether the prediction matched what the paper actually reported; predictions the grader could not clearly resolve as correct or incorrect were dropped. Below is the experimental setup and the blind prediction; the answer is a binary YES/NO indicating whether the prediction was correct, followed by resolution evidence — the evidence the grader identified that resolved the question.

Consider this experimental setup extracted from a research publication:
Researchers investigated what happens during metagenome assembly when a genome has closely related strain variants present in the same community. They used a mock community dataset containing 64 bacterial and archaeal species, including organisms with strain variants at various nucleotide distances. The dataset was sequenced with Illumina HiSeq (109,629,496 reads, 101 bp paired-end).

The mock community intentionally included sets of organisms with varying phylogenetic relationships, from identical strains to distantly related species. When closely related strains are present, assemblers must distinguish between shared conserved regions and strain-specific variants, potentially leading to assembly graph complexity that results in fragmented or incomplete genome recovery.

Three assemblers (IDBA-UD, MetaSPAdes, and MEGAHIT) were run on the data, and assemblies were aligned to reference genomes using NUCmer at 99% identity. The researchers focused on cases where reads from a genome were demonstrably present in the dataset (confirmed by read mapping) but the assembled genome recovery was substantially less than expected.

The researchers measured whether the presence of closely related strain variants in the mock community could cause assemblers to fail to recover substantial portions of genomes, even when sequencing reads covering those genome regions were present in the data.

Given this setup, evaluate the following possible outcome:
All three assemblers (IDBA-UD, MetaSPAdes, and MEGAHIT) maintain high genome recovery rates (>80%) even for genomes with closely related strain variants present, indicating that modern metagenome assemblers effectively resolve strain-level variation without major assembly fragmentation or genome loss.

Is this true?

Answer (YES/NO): NO